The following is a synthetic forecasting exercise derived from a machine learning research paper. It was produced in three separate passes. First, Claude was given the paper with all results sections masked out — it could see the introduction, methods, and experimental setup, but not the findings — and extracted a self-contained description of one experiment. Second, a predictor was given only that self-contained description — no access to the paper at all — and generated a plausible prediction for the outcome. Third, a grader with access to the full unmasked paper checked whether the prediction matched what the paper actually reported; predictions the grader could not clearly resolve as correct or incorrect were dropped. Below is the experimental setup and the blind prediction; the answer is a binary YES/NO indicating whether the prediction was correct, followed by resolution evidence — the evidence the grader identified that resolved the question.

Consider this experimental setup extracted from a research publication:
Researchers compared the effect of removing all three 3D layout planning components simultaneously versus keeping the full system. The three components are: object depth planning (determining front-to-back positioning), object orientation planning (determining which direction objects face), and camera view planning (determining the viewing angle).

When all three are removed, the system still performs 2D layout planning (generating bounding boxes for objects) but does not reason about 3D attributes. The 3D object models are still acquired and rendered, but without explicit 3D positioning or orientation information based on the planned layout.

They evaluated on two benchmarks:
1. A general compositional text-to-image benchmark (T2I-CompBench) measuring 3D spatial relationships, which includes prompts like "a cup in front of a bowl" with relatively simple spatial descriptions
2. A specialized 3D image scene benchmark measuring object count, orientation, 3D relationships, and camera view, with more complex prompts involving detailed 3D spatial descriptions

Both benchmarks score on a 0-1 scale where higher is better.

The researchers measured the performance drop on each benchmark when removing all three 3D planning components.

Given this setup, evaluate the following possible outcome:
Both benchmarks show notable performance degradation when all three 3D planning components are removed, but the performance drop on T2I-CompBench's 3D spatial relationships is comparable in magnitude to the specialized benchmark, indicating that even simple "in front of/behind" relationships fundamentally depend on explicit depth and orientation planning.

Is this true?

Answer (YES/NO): NO